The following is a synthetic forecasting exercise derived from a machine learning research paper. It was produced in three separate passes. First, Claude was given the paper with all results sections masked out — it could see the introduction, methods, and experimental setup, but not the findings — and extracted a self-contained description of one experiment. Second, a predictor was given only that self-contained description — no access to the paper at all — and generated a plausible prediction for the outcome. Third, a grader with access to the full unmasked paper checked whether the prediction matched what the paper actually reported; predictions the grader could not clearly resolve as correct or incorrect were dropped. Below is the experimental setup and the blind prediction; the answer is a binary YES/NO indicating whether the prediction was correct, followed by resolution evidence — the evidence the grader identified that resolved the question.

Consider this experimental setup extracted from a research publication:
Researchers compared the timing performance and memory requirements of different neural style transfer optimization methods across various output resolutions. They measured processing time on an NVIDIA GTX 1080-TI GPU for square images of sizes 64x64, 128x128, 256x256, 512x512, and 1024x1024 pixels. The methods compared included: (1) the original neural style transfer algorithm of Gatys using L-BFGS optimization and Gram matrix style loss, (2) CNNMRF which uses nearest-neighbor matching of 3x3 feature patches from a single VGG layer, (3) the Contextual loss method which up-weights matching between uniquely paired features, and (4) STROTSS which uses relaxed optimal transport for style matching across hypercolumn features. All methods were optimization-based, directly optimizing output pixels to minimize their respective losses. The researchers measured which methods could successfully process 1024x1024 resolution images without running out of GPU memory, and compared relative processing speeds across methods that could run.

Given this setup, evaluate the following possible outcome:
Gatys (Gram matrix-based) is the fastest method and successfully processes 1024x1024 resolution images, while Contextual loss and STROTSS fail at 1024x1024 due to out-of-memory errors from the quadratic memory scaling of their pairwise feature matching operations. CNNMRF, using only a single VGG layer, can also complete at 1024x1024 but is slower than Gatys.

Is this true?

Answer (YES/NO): NO